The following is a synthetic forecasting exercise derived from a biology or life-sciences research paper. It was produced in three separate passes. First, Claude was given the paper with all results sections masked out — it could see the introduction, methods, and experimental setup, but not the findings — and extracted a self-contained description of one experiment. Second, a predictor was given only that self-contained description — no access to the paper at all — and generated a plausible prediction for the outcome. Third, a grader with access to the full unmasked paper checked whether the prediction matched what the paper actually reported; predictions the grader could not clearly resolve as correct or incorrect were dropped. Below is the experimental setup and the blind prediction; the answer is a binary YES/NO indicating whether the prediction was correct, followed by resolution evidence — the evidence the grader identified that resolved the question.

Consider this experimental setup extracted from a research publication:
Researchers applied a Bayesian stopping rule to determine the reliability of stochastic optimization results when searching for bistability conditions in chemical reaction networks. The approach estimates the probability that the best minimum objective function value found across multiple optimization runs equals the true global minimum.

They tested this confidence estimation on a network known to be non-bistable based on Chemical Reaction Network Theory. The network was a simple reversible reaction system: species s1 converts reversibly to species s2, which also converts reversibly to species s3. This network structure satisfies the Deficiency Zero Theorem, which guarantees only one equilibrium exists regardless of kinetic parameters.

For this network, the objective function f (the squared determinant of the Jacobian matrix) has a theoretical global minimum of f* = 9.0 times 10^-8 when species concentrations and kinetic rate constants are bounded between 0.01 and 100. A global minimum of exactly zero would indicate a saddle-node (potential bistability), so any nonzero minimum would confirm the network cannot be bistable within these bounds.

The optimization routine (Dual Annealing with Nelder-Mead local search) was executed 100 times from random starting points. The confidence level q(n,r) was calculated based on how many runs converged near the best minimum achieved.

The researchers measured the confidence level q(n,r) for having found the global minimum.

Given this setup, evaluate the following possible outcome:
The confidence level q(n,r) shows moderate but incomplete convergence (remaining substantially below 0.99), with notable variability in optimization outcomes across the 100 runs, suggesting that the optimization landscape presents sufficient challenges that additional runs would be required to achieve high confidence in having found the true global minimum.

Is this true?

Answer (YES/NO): NO